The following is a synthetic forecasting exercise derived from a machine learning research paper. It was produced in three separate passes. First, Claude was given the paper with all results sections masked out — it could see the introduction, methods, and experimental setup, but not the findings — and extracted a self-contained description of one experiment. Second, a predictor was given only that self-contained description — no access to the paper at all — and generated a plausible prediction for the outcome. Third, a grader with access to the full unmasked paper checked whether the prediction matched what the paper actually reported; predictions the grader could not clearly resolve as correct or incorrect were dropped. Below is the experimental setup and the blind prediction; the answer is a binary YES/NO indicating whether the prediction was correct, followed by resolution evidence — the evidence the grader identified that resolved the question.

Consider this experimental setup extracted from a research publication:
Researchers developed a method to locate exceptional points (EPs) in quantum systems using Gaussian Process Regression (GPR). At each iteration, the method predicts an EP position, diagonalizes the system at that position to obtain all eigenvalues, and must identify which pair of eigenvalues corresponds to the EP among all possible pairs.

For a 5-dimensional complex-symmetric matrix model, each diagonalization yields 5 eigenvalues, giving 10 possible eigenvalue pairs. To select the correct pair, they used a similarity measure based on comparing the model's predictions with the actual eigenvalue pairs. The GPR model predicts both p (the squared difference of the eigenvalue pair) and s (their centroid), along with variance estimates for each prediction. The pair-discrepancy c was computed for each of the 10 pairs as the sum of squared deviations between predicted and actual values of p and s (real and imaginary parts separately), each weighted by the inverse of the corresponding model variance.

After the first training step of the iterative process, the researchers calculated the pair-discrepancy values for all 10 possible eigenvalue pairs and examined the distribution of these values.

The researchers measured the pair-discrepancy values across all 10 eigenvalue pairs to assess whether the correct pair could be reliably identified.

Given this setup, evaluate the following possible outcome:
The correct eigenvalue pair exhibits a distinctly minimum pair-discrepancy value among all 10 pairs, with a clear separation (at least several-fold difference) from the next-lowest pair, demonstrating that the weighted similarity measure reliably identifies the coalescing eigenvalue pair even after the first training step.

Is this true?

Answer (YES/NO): YES